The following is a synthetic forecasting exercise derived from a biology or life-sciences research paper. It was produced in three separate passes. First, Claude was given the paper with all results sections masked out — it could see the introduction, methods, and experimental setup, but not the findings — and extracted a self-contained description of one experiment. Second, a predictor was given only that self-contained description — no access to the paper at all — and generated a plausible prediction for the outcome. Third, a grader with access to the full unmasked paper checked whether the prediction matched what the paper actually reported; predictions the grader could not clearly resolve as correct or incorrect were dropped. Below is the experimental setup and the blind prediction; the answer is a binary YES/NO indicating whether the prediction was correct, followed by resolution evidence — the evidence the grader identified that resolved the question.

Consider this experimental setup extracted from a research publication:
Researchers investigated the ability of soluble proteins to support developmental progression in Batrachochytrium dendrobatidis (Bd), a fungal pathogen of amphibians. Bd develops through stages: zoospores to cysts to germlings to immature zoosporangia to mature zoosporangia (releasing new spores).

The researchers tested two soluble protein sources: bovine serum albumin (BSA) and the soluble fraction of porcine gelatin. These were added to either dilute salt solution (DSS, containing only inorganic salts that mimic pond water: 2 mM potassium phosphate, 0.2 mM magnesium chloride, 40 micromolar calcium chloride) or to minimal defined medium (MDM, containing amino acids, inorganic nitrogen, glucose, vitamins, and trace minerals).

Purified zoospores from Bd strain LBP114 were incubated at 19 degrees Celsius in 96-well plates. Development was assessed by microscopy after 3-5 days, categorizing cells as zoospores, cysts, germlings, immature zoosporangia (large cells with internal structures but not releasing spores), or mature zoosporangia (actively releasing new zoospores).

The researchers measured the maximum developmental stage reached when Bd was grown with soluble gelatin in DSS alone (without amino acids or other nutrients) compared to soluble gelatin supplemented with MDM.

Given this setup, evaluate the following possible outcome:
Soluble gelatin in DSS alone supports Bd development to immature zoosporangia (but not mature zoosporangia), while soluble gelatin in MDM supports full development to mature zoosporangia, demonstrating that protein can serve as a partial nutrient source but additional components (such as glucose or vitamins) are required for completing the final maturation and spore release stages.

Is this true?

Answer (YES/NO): NO